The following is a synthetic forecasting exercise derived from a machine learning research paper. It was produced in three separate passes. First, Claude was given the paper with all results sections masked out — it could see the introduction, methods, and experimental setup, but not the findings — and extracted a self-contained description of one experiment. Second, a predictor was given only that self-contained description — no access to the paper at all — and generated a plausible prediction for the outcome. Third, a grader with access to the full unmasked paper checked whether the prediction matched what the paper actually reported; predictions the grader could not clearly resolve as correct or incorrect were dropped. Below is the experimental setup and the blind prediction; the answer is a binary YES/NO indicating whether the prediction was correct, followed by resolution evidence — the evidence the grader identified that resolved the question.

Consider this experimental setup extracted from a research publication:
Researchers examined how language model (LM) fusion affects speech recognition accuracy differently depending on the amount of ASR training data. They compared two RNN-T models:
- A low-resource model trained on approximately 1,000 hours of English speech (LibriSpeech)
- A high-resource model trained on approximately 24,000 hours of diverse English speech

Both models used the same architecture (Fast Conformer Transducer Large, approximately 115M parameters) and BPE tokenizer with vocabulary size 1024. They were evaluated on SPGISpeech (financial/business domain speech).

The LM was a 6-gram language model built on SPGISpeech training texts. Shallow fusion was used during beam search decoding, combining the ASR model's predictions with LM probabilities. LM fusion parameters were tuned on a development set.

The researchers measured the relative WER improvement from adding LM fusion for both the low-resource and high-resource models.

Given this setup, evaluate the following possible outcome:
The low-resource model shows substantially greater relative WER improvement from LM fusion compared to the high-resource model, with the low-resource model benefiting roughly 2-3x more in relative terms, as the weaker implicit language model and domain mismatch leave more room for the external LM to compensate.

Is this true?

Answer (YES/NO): NO